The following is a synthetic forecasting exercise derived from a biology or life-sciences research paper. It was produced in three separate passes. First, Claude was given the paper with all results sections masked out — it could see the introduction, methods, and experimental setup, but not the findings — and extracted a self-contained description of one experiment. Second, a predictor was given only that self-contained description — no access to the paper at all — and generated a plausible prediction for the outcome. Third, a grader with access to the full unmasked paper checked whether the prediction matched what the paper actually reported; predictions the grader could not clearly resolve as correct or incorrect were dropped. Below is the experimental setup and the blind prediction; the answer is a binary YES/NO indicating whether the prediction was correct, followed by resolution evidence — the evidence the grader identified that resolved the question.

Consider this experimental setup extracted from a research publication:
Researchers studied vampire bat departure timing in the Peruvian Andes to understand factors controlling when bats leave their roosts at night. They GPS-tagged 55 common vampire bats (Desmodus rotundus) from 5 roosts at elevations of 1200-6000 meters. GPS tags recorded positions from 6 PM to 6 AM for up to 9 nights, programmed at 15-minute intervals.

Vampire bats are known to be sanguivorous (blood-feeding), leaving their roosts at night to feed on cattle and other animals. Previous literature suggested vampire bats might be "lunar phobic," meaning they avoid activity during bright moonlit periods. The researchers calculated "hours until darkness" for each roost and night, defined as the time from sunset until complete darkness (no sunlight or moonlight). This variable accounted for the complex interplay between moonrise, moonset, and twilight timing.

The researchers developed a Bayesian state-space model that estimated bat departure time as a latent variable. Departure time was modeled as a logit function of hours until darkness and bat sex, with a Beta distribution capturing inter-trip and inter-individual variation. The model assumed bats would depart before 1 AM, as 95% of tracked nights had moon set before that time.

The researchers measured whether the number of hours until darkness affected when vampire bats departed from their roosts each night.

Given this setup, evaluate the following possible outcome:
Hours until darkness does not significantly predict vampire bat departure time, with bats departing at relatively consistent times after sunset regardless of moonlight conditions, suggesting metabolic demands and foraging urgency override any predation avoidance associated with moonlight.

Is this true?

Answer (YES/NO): NO